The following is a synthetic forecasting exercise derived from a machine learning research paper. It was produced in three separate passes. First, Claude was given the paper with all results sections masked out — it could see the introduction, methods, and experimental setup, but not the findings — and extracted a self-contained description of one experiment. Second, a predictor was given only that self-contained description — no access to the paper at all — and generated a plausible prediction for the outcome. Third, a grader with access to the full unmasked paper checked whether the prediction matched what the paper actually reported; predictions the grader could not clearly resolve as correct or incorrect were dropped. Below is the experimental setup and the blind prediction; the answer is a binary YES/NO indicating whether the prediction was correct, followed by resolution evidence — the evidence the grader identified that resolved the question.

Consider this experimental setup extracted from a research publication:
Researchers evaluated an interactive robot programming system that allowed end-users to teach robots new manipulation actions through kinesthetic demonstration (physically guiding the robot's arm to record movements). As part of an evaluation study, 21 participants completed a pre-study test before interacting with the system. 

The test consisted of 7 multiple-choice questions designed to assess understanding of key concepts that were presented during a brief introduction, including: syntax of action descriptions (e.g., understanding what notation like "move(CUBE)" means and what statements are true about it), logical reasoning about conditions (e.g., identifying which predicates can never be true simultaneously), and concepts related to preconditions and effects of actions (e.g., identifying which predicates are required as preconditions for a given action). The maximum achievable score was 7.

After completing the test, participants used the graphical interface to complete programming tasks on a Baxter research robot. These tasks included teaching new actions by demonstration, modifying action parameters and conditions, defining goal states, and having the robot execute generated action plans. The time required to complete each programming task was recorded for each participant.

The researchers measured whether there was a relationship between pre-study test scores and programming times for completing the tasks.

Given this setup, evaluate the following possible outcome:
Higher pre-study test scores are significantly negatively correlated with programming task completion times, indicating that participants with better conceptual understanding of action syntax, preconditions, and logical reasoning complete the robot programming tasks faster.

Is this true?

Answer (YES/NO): YES